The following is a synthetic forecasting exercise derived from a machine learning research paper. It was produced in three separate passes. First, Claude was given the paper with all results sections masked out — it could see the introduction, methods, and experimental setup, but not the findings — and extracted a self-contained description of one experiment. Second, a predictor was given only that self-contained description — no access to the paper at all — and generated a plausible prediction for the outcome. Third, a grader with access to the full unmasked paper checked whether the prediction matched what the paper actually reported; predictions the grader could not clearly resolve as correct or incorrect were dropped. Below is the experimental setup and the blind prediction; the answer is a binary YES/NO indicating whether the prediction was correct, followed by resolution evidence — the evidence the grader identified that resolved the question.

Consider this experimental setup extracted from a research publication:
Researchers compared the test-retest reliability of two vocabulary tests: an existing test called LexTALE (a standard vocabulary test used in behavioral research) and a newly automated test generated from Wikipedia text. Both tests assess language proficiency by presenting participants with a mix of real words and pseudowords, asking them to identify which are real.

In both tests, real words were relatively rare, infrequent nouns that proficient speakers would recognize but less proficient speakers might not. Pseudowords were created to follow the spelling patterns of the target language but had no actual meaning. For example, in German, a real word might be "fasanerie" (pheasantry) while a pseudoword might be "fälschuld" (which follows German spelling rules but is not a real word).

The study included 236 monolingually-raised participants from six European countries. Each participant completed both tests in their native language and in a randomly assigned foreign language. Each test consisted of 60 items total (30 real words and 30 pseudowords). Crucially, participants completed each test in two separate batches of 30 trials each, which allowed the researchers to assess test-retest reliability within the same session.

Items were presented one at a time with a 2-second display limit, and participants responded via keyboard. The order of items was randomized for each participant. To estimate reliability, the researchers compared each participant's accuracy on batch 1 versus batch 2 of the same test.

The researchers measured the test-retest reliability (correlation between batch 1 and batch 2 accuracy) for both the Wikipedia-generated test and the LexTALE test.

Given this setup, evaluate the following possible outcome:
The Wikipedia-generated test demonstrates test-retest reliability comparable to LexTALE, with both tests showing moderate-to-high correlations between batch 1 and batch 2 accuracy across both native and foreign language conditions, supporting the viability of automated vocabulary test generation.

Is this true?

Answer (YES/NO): YES